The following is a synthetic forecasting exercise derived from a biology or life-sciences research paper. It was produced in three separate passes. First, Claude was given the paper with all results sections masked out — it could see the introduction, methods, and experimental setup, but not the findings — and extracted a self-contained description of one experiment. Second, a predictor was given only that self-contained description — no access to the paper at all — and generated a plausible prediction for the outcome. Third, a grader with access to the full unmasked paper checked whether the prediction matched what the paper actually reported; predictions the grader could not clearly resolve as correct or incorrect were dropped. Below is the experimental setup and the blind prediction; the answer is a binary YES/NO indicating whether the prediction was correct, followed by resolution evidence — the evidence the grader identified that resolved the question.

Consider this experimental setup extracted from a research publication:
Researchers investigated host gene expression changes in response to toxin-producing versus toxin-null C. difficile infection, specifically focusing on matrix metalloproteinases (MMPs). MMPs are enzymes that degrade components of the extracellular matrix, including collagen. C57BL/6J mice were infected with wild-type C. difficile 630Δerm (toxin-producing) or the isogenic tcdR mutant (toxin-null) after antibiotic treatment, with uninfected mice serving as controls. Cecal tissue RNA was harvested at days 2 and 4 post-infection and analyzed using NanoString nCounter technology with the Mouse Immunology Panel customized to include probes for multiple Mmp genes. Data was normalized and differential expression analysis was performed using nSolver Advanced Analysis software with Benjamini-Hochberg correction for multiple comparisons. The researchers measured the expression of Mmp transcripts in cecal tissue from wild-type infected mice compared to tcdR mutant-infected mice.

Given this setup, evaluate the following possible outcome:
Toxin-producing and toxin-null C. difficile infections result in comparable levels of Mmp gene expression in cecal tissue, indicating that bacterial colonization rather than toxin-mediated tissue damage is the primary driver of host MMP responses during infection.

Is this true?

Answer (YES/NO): NO